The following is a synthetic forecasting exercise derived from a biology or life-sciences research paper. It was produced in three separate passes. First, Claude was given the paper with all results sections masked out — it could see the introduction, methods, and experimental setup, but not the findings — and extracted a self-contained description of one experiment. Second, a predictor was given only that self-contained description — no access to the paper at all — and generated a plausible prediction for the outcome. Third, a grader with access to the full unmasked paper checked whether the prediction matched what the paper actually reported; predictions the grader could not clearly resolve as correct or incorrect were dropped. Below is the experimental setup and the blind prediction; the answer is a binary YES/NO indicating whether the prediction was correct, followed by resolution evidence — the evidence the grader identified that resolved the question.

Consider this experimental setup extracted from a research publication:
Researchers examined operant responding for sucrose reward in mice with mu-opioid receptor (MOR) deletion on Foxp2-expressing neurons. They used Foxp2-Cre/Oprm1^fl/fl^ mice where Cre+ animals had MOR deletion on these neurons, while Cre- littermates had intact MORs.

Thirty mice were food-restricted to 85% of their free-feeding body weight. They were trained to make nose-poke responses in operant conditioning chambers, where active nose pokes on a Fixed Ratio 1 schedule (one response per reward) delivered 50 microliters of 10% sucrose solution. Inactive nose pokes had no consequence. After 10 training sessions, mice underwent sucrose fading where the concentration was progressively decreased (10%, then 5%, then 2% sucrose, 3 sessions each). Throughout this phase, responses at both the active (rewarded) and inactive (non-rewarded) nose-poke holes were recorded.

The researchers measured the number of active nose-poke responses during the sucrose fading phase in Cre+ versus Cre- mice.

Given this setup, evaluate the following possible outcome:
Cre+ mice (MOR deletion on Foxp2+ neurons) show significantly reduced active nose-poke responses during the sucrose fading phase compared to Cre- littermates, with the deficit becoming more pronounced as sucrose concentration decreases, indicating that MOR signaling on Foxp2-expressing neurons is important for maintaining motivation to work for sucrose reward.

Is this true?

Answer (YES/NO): NO